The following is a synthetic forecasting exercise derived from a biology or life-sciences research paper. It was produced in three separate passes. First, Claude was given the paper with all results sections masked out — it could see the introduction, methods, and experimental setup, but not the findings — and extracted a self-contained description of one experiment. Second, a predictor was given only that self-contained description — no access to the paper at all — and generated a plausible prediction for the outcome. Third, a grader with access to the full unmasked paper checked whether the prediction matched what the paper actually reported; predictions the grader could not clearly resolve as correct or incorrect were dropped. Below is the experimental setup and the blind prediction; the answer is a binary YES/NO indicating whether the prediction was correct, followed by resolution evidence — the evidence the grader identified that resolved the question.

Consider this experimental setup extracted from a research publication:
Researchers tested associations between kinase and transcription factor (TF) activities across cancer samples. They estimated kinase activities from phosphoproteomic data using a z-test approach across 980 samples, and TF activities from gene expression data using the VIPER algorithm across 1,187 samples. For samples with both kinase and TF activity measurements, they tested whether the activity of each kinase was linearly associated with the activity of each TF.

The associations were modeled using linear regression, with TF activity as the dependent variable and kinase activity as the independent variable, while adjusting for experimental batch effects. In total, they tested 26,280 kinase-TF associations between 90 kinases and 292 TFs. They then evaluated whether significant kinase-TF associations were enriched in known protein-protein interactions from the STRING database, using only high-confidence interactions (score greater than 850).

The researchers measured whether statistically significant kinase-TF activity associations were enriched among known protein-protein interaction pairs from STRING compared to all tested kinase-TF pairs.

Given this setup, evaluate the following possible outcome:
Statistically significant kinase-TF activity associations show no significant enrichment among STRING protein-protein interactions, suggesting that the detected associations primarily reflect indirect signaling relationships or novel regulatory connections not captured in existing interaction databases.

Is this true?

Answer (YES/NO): NO